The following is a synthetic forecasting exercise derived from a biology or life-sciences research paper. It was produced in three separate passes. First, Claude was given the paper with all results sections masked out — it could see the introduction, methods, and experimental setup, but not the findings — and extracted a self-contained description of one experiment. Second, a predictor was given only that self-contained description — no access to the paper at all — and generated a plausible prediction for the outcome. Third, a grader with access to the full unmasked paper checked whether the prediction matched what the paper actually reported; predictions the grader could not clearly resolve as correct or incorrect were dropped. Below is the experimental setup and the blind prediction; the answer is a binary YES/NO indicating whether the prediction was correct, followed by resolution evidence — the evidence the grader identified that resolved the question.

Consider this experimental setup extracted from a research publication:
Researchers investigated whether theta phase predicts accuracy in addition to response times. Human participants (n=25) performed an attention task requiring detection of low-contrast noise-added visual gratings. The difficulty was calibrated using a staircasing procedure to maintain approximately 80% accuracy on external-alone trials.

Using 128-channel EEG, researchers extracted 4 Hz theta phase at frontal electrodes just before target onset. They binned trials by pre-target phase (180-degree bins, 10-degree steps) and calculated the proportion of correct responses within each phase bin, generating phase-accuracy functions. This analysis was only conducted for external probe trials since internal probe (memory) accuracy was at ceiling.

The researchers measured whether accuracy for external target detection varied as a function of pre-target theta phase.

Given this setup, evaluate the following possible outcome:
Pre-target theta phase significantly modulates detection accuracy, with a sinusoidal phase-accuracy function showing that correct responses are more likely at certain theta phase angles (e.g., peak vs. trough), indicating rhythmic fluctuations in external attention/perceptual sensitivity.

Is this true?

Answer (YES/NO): YES